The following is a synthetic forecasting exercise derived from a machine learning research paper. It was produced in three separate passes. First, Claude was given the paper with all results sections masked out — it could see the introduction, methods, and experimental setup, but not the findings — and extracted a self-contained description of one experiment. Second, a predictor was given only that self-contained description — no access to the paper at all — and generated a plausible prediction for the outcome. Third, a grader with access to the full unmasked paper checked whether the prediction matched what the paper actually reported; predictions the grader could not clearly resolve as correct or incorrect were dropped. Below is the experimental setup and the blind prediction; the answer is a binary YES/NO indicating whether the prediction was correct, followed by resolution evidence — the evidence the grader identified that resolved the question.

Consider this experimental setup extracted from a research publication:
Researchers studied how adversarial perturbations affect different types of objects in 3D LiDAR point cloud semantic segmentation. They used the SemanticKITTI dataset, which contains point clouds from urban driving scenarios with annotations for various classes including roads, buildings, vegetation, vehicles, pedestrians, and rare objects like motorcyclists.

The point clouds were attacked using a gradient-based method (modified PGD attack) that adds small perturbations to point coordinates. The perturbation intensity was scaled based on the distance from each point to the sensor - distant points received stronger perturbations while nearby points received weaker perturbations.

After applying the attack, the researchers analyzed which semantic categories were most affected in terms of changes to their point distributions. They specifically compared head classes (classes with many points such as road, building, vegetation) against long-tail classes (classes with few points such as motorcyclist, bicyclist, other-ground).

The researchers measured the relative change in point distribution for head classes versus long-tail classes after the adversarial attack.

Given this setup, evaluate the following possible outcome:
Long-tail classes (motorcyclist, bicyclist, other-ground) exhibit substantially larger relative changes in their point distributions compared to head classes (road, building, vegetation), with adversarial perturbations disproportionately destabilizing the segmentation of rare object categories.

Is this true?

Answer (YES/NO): NO